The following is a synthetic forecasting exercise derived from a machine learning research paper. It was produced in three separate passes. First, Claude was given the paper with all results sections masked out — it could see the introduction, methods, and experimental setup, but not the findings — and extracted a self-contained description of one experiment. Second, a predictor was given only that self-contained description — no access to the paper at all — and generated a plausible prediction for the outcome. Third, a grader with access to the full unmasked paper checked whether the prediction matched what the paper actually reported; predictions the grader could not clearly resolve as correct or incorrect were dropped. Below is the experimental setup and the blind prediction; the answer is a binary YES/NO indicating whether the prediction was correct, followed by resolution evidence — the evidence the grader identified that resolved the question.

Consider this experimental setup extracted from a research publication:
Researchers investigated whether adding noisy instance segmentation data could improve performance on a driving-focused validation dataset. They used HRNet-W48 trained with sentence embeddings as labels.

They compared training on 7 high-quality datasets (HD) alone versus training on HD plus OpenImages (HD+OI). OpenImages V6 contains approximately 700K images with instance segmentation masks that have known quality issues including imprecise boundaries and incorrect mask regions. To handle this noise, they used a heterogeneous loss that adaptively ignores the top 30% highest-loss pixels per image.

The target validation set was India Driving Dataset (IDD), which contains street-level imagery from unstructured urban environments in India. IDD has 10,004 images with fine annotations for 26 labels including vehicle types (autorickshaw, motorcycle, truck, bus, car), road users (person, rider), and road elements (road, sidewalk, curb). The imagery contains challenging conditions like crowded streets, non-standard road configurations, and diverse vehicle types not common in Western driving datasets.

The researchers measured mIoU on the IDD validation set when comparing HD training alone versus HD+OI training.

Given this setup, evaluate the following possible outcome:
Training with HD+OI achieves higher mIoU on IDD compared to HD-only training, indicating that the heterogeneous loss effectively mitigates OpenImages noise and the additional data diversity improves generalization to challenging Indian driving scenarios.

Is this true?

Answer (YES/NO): YES